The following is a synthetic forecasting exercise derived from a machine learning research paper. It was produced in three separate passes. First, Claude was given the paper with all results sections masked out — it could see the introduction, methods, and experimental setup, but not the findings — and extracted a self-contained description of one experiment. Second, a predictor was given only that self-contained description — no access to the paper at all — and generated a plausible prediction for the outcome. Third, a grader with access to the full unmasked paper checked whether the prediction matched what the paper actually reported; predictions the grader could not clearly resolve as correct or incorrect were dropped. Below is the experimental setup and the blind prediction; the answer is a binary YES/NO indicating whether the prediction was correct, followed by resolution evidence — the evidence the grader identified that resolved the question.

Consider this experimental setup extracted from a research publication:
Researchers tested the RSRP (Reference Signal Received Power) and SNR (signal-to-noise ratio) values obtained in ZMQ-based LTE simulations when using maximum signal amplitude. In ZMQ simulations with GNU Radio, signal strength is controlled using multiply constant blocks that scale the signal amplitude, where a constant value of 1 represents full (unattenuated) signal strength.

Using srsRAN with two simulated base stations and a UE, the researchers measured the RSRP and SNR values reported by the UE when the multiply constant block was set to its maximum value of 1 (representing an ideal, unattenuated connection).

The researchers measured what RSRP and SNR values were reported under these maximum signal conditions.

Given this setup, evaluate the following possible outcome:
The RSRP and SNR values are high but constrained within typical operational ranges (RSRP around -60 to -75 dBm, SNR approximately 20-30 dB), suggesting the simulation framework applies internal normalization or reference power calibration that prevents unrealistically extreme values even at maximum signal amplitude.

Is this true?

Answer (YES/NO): NO